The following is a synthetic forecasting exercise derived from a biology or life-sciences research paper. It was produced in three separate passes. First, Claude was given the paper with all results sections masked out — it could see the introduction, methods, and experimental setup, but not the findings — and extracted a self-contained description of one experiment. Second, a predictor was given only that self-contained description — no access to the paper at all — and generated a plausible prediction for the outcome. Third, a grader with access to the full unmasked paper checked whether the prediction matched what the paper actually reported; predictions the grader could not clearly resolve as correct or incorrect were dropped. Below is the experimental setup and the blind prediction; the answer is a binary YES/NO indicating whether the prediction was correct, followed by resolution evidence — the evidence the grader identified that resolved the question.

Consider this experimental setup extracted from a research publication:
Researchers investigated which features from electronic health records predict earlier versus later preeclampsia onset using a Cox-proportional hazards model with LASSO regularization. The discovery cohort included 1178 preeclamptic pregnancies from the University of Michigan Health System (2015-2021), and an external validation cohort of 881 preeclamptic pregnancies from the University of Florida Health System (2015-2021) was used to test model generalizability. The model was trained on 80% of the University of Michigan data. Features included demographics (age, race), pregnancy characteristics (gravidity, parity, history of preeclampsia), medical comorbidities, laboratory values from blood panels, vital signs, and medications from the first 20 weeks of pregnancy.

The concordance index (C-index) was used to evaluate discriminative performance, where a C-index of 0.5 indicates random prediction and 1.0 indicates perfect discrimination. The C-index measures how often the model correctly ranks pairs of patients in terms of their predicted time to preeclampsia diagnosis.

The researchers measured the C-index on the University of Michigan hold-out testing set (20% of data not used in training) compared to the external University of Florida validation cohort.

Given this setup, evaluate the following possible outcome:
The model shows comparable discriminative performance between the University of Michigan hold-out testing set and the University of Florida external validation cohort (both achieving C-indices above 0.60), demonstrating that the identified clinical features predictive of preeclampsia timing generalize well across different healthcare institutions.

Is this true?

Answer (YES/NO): YES